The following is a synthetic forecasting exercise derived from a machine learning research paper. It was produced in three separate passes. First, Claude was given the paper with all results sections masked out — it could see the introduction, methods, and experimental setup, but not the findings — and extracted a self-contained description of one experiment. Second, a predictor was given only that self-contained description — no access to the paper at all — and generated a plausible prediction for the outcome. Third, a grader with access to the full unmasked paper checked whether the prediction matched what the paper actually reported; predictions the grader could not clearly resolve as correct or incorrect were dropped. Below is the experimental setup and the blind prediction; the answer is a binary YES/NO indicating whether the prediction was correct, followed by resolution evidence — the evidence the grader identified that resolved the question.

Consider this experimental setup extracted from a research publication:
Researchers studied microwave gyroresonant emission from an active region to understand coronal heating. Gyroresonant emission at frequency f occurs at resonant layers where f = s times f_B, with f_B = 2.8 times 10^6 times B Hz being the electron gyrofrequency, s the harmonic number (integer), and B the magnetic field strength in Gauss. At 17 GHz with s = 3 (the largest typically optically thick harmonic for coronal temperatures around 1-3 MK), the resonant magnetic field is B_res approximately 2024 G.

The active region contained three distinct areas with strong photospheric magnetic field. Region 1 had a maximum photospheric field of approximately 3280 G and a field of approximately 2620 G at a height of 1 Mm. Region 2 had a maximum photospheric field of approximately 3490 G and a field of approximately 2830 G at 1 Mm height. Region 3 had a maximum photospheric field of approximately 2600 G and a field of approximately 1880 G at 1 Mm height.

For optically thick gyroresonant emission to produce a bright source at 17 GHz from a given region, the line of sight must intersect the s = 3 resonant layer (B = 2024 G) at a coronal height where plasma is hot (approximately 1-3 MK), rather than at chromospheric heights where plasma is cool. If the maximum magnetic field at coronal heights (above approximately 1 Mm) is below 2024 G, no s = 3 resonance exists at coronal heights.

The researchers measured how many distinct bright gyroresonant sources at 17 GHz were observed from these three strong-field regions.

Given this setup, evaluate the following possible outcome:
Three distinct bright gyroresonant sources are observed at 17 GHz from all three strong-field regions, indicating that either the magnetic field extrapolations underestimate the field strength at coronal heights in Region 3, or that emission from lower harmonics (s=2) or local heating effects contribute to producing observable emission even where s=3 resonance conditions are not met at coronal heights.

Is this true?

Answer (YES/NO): NO